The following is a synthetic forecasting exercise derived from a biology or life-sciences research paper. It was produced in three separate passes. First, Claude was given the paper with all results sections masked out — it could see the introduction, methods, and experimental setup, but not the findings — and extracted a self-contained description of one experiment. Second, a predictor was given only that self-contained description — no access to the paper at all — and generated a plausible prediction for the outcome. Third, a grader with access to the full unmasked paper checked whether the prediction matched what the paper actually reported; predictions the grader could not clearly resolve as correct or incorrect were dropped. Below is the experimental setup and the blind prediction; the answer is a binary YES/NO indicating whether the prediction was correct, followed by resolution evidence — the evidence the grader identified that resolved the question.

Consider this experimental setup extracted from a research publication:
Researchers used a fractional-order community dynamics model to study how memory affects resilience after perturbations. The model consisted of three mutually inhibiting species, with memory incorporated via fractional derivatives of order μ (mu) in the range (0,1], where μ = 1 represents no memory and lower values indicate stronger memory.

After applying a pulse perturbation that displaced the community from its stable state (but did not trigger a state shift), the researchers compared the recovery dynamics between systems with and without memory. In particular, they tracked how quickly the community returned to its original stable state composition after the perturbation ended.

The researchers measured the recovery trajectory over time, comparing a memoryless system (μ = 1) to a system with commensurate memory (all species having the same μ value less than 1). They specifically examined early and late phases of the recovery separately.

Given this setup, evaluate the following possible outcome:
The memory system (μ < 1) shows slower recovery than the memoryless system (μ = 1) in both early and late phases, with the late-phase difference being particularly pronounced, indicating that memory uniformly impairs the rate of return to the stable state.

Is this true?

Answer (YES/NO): NO